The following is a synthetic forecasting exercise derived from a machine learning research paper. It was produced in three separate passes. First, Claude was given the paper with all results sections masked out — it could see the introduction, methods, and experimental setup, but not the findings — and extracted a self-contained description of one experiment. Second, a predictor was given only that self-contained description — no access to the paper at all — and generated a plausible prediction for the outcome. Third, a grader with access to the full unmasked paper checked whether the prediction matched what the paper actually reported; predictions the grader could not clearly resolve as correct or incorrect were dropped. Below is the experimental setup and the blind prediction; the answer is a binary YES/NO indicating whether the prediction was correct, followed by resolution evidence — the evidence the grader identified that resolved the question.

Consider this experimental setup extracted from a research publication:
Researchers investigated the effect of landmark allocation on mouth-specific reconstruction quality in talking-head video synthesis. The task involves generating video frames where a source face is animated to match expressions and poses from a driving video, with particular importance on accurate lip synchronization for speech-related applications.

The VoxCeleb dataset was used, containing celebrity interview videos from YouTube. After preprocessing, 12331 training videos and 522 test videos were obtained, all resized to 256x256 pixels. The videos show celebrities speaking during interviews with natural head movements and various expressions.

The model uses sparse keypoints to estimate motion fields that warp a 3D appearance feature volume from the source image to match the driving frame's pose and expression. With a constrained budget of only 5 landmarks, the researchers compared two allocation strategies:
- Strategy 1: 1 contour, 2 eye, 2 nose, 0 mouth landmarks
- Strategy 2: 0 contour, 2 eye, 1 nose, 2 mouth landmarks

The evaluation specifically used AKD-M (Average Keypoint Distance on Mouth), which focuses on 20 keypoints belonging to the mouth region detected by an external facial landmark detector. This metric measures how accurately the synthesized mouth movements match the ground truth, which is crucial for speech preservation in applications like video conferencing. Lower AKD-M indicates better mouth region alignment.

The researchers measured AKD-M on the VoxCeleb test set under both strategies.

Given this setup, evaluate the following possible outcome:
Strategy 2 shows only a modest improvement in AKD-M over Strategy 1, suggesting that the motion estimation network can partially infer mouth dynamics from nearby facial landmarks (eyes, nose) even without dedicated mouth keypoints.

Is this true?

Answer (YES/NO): NO